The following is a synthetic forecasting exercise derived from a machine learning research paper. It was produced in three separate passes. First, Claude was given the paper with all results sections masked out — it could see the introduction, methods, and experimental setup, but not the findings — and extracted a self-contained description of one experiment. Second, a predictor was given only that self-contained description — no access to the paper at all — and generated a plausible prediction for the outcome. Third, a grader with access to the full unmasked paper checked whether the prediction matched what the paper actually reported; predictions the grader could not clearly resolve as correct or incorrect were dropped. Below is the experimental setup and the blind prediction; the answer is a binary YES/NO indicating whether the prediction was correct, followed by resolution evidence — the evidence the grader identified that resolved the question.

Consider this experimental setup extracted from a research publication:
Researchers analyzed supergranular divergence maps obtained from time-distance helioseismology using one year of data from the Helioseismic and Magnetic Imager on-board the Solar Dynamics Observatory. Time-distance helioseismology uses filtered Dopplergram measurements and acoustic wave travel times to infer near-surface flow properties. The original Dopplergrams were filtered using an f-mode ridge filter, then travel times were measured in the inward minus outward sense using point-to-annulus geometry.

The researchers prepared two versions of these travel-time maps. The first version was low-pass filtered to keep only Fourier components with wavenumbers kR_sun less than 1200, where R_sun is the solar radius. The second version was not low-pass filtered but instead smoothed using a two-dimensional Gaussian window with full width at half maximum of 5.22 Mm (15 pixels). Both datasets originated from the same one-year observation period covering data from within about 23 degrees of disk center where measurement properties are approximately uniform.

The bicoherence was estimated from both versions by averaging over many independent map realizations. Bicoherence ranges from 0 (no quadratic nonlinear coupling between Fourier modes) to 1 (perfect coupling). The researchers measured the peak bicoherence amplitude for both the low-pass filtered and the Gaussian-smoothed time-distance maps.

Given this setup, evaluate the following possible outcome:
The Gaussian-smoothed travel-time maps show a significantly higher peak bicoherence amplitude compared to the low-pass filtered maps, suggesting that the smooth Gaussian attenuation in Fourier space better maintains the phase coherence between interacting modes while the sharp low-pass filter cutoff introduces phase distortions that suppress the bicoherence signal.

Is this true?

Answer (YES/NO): NO